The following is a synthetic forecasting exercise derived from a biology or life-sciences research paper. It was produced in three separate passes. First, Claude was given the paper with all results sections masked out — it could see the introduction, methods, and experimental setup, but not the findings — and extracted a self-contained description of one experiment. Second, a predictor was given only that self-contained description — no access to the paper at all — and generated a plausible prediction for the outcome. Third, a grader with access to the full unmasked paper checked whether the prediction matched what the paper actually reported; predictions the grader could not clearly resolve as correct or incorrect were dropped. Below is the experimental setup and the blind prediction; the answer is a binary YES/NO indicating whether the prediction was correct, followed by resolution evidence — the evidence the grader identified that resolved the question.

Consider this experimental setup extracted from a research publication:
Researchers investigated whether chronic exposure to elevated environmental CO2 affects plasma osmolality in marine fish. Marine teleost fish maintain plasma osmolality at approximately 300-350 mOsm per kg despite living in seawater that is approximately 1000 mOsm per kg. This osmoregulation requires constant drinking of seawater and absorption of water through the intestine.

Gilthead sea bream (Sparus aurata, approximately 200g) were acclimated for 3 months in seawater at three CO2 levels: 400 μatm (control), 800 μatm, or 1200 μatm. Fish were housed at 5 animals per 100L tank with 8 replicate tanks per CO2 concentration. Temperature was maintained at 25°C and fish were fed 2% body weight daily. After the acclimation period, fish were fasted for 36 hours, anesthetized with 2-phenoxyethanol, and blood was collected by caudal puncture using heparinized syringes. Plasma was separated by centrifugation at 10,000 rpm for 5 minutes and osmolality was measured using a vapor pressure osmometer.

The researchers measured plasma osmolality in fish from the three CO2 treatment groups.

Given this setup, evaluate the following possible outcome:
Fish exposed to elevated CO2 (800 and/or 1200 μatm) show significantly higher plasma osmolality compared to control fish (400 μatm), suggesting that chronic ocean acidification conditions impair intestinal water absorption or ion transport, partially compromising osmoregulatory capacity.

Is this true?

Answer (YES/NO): NO